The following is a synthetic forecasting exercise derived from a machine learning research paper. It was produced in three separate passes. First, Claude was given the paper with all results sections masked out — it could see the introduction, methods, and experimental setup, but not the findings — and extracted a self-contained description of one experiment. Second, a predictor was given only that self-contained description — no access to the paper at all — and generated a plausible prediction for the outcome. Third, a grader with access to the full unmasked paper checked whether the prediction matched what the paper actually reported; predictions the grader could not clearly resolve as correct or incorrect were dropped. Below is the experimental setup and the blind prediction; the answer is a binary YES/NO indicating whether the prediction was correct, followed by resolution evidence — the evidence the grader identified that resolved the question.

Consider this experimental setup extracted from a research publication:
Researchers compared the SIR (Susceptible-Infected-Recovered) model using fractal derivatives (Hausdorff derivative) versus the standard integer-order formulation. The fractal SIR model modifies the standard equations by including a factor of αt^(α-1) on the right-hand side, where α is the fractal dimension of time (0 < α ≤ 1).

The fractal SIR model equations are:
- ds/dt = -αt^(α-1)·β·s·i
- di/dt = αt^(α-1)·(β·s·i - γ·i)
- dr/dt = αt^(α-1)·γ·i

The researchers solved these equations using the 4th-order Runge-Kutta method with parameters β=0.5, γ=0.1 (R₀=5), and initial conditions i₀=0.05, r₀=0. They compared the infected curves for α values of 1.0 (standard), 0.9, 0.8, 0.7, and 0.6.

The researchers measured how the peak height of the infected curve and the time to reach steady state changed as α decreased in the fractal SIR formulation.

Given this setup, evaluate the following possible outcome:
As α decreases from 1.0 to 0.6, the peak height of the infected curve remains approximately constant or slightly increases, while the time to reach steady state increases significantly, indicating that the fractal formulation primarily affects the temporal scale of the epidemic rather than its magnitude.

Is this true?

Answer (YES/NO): YES